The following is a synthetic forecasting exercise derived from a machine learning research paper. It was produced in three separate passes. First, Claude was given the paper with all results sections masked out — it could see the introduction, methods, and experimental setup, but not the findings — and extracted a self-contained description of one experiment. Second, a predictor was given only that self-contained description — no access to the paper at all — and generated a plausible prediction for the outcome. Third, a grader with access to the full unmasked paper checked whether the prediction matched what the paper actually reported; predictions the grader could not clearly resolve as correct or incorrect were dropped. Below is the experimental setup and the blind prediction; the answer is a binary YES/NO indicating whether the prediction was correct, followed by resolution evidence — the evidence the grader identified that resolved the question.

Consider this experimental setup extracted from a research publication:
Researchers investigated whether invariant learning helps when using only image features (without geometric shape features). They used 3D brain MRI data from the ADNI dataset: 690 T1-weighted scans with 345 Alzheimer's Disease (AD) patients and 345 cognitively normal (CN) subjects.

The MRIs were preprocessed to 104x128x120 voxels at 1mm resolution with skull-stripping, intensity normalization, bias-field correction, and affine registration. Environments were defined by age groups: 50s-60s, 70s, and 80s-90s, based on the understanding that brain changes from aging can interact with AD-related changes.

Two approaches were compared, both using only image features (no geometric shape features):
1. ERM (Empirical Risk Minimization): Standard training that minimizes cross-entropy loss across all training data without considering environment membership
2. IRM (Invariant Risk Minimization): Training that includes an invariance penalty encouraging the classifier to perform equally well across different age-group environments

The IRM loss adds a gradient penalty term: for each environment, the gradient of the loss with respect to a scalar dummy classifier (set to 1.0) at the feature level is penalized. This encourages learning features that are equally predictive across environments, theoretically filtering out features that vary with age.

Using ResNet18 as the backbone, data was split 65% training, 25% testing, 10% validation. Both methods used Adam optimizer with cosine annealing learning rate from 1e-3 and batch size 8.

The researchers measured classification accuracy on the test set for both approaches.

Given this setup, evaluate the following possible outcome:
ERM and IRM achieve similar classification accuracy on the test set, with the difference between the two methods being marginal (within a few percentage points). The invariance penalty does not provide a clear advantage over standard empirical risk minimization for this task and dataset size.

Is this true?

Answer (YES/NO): YES